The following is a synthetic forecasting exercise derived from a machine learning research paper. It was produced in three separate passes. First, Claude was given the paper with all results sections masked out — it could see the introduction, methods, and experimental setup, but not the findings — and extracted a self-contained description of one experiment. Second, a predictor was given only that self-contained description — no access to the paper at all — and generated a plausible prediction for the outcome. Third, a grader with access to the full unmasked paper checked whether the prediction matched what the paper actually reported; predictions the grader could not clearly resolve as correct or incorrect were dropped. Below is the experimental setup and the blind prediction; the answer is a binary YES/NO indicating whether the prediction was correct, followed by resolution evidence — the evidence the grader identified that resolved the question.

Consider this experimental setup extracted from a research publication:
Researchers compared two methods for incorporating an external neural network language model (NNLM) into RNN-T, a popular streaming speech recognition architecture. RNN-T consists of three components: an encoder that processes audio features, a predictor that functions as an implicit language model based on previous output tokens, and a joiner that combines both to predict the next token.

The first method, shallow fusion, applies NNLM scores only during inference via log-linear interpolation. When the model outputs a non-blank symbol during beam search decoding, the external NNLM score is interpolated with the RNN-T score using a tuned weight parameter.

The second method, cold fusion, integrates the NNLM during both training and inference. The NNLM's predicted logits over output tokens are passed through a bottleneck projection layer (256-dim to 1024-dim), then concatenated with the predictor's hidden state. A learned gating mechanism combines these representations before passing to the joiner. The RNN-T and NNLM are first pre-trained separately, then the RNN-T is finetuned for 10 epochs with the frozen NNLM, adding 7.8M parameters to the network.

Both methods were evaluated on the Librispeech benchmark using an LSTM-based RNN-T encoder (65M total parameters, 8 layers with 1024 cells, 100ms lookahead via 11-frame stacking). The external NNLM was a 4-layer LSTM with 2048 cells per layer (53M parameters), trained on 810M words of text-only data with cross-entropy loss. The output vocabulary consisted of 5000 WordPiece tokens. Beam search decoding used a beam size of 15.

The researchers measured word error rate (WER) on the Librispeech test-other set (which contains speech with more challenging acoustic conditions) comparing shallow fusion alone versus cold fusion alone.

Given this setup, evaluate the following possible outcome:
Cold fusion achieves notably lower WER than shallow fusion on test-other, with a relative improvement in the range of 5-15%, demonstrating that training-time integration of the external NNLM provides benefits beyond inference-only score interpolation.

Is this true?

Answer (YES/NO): NO